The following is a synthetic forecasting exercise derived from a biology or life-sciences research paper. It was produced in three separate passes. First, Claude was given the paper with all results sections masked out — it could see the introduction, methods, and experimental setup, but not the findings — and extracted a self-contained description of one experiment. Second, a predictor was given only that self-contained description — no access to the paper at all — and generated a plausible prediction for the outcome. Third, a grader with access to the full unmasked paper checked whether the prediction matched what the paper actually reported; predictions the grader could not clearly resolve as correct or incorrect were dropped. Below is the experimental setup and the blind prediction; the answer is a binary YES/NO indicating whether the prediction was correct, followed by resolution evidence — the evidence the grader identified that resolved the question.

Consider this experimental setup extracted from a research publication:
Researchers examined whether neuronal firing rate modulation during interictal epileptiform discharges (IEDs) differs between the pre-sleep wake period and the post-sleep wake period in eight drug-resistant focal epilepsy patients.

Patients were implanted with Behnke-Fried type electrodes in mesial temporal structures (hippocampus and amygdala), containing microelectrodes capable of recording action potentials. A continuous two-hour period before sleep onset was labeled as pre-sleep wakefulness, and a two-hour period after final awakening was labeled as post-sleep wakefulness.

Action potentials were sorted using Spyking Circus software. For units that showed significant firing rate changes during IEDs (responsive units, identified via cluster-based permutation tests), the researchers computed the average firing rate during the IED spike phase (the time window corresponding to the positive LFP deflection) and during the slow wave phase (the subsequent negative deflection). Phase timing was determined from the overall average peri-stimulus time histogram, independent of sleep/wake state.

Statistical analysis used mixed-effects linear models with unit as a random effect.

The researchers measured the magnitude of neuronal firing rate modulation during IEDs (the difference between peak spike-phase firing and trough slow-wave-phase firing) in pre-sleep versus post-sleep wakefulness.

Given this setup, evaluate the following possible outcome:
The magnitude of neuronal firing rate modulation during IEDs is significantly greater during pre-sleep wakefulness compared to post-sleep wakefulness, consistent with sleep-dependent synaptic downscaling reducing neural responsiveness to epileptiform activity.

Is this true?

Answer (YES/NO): NO